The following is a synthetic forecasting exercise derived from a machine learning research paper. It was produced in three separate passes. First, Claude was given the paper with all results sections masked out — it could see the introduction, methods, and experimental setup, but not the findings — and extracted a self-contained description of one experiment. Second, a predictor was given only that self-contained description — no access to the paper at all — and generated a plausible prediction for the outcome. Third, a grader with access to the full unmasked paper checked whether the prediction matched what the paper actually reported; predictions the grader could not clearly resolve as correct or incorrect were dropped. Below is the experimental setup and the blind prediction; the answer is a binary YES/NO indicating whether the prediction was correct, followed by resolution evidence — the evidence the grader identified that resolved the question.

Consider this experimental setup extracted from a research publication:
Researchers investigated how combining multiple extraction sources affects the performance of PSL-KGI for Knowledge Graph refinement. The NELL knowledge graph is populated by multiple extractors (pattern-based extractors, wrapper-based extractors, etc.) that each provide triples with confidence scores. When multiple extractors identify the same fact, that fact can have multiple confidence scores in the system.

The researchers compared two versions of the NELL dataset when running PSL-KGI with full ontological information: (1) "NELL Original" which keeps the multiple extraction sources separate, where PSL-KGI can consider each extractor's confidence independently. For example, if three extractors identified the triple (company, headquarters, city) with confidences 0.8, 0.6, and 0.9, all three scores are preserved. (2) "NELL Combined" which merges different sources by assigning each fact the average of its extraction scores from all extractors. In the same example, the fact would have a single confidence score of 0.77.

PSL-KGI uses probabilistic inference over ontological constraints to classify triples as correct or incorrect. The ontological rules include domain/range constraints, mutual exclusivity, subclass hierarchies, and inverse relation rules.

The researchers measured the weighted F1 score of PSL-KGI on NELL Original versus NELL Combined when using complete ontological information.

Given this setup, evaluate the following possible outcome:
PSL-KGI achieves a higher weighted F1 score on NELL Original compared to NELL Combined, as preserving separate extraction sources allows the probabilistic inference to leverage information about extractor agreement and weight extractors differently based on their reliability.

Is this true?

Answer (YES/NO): YES